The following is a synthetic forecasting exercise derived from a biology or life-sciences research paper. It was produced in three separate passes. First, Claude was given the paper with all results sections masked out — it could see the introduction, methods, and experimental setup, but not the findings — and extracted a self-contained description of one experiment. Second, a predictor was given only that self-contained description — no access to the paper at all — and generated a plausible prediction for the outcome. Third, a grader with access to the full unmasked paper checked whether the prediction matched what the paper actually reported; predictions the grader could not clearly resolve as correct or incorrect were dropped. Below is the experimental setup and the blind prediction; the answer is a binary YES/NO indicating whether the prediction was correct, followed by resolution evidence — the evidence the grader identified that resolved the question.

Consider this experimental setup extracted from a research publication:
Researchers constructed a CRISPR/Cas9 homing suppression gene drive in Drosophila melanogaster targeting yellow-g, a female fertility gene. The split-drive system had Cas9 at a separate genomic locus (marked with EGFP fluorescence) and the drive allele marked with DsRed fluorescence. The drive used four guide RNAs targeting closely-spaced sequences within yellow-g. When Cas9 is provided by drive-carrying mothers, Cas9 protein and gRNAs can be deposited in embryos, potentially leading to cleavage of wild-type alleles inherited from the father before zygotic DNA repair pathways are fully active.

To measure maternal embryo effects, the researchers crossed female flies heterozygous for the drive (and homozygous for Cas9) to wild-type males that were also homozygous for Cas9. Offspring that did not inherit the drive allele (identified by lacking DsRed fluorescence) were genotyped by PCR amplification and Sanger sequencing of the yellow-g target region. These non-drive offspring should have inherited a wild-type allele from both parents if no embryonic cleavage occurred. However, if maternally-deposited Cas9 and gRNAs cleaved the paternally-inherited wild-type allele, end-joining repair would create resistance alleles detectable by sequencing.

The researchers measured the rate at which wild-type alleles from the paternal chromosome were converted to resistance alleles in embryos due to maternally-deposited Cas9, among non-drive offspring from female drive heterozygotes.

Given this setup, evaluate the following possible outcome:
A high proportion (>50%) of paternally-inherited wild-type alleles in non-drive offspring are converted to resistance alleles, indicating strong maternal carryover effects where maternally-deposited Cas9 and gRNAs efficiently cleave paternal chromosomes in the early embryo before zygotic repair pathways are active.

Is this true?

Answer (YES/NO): YES